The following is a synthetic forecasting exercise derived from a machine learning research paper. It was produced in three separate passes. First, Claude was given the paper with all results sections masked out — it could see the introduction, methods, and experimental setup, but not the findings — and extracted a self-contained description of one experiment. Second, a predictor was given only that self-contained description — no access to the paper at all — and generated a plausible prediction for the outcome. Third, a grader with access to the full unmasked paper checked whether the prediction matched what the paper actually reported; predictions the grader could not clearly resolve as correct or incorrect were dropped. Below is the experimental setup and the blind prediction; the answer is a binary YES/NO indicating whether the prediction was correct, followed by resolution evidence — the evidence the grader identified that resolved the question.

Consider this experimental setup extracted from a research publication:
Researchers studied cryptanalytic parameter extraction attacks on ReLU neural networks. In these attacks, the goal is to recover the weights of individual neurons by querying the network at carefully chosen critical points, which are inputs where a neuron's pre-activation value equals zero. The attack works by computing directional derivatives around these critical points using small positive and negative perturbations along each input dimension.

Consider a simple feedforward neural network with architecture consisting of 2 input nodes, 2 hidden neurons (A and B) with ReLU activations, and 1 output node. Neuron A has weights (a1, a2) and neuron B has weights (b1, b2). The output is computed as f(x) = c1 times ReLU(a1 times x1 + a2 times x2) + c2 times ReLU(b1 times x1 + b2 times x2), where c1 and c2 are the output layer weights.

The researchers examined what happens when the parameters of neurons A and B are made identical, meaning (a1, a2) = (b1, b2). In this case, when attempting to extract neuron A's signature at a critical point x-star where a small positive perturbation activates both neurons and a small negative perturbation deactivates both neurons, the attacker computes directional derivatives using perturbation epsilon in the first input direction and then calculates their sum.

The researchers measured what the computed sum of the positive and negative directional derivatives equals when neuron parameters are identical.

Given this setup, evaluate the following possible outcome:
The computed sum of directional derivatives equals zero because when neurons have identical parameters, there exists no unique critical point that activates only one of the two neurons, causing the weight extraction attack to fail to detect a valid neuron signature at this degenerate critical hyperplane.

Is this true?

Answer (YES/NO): NO